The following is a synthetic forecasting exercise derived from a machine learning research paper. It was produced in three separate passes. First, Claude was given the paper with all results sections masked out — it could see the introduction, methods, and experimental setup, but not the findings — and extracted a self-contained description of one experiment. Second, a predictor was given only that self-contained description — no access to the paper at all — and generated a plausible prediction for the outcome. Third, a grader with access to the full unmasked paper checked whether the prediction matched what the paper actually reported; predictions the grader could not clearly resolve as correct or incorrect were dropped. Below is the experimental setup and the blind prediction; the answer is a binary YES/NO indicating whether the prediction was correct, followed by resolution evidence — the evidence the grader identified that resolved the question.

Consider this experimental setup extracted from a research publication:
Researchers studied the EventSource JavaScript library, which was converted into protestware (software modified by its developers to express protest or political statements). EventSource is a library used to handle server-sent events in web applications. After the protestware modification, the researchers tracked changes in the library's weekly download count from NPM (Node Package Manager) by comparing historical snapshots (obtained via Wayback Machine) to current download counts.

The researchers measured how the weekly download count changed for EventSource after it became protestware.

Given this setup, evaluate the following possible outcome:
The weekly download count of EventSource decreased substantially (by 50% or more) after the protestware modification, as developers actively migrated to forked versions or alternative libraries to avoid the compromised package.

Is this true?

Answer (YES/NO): NO